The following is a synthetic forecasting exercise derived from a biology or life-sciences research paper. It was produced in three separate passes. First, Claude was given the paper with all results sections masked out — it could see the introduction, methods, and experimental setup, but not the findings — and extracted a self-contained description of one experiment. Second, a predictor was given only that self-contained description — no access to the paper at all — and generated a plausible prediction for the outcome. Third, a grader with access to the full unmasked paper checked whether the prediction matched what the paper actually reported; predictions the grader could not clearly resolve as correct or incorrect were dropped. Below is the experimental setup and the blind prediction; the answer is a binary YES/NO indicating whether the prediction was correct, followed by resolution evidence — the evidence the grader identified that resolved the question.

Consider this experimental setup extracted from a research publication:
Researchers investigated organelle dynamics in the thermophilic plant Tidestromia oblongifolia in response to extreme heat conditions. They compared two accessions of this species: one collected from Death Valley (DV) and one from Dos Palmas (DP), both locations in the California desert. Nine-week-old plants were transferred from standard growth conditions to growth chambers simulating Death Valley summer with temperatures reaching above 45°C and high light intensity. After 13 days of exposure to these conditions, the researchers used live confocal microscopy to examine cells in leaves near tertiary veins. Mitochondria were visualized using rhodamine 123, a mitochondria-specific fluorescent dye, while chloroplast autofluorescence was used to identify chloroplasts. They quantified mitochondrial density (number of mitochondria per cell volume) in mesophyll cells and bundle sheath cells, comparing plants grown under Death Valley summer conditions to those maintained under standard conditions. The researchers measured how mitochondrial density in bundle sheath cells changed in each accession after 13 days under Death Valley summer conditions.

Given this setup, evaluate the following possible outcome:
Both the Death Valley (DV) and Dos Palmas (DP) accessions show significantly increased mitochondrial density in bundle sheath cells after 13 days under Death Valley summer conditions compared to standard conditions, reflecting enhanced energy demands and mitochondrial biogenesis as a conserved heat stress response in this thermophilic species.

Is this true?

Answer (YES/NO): NO